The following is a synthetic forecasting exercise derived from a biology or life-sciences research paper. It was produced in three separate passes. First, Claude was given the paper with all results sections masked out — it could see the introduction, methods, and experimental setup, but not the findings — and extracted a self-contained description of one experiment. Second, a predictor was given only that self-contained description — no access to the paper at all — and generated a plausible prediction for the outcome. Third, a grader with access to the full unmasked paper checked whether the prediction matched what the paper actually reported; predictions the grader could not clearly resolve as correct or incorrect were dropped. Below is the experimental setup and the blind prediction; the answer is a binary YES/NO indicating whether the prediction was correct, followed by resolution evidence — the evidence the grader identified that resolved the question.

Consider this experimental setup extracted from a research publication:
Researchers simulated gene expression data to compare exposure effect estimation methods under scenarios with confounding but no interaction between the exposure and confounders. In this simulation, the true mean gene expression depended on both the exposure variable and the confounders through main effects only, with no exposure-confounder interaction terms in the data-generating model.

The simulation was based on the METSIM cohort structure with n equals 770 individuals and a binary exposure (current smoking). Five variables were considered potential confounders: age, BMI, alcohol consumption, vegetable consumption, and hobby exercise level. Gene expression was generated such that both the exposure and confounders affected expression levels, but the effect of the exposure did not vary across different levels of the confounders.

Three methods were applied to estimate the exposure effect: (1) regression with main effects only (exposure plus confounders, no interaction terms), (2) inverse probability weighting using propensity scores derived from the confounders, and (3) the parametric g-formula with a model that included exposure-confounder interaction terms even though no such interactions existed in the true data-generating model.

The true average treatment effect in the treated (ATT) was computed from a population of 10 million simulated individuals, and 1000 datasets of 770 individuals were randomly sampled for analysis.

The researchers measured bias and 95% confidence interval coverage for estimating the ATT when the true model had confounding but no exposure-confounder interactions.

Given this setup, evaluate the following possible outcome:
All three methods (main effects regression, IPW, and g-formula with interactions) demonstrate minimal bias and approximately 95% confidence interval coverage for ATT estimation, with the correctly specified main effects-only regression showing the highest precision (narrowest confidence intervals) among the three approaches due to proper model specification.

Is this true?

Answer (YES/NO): YES